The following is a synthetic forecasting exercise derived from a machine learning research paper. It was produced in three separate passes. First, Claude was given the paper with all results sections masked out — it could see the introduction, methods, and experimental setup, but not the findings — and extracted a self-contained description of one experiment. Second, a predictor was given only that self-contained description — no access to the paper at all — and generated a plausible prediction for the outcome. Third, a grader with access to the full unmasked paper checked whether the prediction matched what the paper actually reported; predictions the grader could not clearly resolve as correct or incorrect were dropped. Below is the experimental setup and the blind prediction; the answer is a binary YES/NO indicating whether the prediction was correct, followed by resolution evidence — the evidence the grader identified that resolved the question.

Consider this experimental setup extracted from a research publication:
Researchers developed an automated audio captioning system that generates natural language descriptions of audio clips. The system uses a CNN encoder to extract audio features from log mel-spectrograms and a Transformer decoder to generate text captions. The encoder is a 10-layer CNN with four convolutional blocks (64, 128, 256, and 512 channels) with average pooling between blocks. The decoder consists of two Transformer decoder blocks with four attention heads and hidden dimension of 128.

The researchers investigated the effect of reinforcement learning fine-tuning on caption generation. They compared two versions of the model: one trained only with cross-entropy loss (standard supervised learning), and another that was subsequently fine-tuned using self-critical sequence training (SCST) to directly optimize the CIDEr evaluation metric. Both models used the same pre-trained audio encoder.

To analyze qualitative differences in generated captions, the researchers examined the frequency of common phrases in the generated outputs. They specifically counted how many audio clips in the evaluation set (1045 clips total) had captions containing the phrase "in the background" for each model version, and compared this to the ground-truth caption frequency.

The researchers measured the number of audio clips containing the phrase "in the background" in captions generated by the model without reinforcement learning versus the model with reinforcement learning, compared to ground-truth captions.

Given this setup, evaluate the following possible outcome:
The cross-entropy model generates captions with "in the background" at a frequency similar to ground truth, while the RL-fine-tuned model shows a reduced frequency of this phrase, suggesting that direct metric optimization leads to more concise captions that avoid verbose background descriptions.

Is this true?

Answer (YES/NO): NO